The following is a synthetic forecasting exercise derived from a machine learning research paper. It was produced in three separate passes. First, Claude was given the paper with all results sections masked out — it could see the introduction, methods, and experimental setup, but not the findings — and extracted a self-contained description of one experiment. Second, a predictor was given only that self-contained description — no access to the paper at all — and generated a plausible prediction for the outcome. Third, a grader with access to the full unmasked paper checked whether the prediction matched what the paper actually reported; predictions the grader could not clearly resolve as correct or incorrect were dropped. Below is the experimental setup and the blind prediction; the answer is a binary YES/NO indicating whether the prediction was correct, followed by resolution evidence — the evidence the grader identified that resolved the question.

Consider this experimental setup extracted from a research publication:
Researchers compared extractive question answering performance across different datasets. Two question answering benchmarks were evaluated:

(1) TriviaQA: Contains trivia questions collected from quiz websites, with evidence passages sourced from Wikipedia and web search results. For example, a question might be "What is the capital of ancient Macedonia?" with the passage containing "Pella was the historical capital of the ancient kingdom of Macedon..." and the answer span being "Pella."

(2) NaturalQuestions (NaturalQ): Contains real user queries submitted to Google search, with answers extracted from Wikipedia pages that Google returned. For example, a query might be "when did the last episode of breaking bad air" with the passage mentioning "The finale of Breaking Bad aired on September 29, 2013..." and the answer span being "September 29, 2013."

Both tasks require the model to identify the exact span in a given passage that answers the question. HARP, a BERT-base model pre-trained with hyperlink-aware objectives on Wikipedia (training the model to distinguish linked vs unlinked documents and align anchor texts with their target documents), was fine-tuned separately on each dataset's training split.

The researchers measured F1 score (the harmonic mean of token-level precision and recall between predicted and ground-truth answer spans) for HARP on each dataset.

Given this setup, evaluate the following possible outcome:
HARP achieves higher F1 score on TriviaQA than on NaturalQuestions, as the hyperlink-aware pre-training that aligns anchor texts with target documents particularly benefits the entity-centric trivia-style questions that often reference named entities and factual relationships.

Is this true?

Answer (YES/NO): NO